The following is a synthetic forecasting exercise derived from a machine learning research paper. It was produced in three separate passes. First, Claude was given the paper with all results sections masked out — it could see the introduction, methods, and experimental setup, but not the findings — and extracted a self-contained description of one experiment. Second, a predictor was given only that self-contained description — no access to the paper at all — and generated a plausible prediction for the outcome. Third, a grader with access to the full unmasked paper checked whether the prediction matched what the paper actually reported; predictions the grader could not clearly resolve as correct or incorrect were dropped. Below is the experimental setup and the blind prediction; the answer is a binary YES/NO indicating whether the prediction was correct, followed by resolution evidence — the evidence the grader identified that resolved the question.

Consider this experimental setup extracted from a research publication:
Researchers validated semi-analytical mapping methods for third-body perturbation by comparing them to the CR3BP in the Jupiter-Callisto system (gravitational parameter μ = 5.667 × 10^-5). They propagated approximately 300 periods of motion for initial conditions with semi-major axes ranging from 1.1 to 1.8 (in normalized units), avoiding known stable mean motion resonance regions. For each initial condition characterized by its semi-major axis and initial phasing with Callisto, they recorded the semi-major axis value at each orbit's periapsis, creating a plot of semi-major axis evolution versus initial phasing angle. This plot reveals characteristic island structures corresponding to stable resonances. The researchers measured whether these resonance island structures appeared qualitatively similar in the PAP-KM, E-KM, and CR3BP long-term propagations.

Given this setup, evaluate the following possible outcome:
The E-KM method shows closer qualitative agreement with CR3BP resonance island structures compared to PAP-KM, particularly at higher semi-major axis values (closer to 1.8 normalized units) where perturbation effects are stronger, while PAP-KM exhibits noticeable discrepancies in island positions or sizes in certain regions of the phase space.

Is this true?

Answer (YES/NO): NO